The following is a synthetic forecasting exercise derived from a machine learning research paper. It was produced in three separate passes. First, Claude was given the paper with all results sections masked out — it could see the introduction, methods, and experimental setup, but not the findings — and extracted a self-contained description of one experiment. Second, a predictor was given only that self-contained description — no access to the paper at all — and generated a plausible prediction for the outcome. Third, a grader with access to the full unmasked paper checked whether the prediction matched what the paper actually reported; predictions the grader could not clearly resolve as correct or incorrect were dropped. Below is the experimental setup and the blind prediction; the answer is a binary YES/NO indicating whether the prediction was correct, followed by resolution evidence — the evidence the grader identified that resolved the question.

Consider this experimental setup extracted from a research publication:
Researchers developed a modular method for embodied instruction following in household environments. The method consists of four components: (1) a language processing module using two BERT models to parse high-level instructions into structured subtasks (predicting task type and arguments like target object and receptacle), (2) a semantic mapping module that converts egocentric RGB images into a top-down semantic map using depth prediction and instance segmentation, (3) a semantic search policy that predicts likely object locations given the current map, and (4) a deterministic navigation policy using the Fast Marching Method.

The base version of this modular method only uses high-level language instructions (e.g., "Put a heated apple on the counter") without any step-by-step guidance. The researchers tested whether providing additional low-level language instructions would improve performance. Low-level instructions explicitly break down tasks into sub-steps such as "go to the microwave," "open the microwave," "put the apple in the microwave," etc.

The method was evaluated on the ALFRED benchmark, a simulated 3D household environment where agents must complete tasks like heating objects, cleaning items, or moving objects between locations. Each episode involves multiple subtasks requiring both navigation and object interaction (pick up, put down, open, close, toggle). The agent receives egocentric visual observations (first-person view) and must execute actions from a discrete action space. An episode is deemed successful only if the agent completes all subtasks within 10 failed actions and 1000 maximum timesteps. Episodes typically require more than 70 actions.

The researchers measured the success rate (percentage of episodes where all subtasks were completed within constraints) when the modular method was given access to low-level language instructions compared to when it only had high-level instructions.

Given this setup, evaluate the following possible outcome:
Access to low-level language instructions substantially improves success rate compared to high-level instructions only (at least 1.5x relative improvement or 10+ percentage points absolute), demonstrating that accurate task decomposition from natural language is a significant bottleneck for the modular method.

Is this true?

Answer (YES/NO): NO